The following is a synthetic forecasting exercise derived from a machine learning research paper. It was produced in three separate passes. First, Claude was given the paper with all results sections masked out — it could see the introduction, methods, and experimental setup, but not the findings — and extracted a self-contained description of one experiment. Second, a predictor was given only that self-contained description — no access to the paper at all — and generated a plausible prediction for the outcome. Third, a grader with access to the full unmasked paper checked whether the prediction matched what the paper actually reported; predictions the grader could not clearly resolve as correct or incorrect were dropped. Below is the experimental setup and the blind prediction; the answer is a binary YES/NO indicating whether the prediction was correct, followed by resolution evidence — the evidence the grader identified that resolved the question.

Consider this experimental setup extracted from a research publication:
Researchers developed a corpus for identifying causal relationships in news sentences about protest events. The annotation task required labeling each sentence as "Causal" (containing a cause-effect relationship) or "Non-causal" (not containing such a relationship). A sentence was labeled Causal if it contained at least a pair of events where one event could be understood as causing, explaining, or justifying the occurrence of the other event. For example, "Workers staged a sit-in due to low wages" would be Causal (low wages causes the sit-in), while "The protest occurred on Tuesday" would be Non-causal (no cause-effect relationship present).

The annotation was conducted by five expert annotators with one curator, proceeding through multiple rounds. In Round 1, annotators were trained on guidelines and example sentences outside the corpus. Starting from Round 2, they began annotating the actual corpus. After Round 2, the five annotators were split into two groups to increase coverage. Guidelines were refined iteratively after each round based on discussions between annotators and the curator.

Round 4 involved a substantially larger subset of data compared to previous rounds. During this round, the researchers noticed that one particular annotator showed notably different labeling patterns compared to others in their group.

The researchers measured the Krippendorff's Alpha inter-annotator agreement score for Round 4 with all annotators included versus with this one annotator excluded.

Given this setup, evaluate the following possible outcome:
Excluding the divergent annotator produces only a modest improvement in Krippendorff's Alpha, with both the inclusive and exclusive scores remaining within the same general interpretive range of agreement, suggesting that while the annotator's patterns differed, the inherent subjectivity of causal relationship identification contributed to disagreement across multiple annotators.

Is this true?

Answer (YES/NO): NO